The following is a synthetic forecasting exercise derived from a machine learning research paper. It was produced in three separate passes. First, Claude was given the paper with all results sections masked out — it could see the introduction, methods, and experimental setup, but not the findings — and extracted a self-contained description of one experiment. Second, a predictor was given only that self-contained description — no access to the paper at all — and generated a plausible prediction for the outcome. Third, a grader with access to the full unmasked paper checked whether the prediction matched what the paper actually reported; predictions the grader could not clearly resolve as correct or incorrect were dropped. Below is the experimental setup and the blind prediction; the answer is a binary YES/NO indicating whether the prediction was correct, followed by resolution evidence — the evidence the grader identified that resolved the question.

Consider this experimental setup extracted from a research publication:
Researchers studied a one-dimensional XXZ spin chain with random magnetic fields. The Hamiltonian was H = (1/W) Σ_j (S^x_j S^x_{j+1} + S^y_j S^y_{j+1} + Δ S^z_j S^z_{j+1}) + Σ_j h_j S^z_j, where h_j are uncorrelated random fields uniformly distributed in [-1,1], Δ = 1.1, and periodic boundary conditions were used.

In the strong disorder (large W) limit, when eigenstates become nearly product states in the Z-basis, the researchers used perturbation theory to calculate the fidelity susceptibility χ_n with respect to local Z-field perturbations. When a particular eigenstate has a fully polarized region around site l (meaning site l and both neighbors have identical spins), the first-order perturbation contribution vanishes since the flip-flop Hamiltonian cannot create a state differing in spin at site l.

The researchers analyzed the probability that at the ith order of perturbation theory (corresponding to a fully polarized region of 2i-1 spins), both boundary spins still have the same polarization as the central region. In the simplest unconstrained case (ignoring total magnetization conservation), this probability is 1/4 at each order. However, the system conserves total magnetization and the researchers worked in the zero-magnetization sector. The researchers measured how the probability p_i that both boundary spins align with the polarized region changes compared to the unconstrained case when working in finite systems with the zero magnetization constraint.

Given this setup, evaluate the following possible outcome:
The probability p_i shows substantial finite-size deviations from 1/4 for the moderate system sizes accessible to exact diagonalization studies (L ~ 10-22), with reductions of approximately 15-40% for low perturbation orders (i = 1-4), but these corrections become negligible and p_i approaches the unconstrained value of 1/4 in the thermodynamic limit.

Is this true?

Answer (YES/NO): NO